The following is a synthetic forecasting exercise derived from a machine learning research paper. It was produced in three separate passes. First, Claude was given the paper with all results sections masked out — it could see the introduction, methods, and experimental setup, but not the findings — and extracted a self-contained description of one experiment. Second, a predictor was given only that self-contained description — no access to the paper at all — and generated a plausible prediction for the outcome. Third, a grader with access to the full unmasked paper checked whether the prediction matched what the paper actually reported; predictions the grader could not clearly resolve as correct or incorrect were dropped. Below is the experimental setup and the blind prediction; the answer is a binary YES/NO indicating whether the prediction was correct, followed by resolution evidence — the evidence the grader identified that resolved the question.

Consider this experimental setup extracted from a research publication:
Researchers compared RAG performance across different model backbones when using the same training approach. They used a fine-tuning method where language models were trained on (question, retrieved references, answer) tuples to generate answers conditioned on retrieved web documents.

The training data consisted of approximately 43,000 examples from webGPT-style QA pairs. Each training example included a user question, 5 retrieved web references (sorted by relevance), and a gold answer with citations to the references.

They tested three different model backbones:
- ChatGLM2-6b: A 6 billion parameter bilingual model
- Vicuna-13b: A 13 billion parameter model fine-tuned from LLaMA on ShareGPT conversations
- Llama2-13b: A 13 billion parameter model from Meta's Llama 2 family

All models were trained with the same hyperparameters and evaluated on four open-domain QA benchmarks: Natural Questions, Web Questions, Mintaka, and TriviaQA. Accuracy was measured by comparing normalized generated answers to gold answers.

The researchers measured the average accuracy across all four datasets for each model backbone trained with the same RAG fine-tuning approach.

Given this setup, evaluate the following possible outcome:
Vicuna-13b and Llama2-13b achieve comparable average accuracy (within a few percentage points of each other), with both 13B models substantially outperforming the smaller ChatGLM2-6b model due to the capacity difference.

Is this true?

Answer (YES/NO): NO